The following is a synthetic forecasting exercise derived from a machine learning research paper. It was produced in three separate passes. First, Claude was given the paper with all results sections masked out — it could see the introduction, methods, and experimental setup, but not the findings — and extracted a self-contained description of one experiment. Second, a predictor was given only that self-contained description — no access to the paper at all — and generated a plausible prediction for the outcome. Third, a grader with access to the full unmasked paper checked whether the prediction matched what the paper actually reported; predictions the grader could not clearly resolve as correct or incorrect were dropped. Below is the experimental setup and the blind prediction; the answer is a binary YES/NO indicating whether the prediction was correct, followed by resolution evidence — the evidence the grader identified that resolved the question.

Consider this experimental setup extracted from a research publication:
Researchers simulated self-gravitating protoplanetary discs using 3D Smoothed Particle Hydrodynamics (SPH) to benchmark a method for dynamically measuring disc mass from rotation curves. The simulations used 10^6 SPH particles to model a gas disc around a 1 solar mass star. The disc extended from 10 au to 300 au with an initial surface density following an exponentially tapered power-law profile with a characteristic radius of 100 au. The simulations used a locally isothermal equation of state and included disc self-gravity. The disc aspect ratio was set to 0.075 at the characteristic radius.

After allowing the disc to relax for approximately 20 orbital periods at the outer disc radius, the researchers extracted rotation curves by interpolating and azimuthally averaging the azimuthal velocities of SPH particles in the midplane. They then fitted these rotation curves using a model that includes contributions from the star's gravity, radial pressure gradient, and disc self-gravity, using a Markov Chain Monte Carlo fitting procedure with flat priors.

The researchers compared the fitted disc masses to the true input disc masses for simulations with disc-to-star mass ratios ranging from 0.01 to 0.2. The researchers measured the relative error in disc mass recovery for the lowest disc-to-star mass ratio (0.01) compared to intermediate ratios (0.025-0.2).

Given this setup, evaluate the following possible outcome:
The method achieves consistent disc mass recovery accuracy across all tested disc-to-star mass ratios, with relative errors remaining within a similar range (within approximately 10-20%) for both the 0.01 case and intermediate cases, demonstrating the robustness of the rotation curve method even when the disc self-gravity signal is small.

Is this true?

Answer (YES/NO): NO